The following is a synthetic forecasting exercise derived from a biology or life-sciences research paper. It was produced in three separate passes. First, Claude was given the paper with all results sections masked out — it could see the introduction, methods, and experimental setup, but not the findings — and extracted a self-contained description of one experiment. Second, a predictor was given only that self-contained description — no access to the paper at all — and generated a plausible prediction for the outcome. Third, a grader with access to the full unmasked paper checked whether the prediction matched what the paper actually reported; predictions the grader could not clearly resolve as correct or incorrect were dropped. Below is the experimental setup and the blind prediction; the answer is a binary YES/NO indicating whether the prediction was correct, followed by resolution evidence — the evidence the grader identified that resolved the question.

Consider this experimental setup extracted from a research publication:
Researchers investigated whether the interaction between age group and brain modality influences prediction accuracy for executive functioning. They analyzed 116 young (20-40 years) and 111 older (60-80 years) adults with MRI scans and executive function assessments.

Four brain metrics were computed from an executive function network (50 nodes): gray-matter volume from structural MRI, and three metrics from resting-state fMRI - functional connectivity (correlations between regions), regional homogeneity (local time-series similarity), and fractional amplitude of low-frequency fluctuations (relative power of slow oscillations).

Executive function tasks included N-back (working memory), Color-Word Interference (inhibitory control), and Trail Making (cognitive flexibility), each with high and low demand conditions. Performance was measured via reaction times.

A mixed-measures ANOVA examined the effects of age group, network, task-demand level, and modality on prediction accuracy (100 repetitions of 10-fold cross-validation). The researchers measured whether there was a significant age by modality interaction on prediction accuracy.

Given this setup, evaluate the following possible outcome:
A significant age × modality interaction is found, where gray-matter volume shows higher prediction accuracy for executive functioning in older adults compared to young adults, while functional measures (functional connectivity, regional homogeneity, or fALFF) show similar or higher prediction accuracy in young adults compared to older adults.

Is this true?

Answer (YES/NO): YES